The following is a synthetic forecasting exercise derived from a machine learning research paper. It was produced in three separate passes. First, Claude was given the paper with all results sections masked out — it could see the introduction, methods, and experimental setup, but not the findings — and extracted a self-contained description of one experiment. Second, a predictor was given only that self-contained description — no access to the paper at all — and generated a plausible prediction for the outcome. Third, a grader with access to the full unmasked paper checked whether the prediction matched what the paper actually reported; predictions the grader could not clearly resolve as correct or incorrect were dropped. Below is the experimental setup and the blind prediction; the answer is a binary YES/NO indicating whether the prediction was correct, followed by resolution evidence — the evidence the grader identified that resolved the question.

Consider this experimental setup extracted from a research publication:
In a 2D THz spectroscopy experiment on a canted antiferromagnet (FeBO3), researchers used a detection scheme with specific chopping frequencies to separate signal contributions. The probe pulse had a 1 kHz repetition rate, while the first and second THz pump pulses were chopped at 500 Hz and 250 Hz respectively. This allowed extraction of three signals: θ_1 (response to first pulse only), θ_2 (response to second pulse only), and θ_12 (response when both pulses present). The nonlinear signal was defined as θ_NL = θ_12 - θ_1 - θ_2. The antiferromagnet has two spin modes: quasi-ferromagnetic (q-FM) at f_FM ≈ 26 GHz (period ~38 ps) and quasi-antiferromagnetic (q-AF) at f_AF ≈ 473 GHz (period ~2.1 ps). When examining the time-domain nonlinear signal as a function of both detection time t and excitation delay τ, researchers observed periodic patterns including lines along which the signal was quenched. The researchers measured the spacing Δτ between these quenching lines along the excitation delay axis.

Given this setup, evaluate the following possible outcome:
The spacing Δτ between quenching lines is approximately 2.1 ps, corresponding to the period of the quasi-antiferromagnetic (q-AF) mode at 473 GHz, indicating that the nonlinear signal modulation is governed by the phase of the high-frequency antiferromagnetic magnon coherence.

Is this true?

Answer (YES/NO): YES